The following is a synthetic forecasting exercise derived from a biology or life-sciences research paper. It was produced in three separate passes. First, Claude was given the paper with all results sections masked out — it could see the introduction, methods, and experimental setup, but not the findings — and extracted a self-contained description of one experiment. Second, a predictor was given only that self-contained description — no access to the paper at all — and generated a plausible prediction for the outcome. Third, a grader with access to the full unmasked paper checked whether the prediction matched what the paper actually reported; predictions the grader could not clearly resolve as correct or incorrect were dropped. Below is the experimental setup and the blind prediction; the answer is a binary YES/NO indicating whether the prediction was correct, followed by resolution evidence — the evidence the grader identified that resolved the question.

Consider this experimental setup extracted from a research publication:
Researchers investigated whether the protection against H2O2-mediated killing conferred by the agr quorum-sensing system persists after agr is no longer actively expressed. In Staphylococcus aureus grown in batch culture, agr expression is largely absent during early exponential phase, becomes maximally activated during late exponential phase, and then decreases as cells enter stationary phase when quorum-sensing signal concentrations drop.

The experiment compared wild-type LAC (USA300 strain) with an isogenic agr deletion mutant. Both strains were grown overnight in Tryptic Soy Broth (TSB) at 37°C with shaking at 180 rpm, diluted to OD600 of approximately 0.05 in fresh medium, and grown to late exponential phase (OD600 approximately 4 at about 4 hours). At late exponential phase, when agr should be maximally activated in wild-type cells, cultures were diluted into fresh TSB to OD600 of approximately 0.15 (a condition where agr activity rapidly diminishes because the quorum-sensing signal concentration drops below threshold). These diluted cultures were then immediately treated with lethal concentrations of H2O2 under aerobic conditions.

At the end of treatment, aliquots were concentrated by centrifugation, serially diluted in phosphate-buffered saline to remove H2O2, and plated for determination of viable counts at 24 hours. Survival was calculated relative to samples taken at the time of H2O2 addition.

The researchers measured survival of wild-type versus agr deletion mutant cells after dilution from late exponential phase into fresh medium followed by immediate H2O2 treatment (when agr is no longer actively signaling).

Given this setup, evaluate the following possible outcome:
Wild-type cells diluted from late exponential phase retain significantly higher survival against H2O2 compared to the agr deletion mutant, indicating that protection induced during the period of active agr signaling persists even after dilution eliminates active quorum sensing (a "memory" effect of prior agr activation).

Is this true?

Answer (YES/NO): YES